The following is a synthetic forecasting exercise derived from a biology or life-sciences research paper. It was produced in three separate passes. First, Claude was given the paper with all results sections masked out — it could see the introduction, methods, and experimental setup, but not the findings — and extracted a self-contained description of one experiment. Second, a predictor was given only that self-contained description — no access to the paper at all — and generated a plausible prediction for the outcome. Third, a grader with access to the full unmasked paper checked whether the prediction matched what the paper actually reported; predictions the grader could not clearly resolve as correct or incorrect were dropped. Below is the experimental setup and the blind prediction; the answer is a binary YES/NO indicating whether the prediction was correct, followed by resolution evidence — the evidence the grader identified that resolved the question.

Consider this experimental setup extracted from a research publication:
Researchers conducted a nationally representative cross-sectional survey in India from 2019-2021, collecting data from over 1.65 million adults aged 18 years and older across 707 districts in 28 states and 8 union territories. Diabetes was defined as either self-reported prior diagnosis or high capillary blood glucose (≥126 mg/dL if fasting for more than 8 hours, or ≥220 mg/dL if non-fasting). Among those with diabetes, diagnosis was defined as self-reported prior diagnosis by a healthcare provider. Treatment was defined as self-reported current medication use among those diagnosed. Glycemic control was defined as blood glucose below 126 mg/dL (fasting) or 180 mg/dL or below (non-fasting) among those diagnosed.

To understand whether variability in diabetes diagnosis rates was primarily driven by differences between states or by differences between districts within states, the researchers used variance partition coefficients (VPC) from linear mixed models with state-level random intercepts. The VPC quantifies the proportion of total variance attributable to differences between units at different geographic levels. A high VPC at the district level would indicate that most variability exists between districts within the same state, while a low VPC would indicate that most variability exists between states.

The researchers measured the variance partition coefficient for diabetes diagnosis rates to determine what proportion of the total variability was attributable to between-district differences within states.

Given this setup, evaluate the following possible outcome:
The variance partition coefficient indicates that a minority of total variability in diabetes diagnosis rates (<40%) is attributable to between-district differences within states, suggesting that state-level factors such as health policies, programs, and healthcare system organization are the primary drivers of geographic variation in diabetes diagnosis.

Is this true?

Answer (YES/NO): NO